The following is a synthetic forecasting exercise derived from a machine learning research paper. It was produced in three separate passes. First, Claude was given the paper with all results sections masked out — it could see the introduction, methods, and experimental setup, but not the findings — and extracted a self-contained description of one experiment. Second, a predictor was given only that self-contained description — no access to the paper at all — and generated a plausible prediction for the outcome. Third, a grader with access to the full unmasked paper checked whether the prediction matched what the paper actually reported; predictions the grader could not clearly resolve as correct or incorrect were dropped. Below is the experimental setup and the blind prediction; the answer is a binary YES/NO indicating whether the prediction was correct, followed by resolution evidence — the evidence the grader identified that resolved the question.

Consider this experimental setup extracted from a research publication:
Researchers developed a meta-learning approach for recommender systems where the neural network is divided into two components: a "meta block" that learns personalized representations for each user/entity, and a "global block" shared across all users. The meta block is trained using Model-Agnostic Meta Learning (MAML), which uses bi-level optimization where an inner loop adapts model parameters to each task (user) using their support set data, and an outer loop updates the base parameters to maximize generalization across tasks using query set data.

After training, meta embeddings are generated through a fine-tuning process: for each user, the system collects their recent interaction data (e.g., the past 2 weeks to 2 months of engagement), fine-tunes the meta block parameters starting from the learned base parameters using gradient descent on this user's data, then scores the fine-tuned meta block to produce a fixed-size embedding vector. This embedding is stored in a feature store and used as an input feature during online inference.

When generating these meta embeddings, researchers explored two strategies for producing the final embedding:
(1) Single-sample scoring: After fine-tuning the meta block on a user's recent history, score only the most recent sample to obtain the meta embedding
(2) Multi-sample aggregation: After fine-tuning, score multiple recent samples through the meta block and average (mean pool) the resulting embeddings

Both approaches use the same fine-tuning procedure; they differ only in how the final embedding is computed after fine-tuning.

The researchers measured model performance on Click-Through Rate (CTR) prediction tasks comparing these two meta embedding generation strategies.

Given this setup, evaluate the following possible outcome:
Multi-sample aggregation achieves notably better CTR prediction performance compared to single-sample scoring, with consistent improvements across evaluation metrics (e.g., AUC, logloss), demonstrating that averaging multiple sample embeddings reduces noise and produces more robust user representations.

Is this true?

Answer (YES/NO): NO